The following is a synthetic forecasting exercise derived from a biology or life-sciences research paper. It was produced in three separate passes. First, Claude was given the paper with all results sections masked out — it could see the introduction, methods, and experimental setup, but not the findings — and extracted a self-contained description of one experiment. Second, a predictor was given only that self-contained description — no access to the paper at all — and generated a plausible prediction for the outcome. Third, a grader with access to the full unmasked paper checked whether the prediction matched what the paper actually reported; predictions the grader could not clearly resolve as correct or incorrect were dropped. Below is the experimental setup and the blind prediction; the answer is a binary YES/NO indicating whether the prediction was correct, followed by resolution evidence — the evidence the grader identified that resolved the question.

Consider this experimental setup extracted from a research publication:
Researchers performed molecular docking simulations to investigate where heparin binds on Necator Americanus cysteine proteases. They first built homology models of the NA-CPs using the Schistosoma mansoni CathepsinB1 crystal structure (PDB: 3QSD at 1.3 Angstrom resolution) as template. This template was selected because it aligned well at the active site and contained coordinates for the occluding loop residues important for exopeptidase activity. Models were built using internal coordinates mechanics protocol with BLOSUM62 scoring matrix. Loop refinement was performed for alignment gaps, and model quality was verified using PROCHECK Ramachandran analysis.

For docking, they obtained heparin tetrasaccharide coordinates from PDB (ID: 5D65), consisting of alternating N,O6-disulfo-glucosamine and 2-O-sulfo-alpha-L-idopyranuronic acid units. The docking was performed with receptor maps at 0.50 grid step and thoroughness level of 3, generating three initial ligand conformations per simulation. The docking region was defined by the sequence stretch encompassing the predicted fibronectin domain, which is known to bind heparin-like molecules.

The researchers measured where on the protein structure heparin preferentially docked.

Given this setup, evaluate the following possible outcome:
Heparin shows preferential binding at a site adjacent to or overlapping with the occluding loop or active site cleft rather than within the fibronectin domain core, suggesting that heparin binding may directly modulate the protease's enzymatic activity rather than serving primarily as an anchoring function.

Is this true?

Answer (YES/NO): NO